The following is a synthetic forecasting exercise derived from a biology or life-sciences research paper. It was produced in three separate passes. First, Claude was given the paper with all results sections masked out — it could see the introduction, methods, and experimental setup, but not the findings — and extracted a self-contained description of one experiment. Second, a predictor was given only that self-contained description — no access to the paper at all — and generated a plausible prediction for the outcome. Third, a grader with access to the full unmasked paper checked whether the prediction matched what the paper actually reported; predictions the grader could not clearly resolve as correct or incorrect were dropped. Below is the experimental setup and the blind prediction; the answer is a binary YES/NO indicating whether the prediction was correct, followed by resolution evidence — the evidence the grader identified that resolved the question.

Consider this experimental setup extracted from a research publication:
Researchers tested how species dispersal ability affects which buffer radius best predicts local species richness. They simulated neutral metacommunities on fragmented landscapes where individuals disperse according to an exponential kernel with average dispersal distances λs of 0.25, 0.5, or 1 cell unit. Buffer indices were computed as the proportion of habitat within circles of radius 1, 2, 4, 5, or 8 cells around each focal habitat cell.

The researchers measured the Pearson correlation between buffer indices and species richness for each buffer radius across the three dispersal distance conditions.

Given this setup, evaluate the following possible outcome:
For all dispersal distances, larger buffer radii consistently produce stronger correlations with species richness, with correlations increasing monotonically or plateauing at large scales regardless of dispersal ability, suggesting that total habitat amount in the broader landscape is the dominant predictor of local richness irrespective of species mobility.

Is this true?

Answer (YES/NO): NO